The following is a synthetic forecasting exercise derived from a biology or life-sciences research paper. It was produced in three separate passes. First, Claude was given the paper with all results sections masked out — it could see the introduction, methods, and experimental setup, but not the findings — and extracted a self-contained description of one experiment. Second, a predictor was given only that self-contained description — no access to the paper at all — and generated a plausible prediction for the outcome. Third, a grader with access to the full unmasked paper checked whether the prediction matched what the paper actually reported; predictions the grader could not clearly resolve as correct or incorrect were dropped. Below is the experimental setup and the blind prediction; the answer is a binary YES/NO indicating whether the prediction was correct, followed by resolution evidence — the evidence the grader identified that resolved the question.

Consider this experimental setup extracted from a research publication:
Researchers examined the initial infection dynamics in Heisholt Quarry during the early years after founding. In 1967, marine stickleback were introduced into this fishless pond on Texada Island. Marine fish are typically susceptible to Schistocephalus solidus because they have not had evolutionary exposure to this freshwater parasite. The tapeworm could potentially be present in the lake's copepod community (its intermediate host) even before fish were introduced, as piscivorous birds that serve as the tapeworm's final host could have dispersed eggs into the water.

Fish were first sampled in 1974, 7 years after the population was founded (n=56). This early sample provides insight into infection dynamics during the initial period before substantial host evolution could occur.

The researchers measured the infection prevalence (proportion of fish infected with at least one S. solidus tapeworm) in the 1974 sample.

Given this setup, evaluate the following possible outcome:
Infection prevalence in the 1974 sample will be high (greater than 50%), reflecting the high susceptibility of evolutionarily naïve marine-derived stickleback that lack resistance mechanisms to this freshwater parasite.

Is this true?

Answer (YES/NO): YES